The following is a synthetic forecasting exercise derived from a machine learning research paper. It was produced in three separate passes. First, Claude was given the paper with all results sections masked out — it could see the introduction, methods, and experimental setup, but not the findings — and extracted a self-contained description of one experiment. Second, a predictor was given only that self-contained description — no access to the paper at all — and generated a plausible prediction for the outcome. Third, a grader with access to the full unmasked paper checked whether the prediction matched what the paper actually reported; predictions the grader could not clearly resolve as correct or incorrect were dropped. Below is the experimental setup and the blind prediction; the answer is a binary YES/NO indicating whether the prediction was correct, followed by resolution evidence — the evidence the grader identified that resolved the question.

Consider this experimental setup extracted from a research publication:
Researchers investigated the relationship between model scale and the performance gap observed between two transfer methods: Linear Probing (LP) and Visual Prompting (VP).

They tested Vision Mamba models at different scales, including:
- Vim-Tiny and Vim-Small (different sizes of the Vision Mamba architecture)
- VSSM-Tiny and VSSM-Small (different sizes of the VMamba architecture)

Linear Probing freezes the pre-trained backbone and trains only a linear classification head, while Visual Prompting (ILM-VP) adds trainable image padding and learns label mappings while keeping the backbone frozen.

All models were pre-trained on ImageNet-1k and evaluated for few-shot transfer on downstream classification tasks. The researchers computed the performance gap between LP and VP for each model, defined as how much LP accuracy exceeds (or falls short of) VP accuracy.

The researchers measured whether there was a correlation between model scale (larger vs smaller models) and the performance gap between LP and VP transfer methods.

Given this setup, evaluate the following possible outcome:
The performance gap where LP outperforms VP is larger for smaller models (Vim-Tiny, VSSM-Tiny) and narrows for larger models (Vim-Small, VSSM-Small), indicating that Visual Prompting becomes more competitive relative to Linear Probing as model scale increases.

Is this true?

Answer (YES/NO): NO